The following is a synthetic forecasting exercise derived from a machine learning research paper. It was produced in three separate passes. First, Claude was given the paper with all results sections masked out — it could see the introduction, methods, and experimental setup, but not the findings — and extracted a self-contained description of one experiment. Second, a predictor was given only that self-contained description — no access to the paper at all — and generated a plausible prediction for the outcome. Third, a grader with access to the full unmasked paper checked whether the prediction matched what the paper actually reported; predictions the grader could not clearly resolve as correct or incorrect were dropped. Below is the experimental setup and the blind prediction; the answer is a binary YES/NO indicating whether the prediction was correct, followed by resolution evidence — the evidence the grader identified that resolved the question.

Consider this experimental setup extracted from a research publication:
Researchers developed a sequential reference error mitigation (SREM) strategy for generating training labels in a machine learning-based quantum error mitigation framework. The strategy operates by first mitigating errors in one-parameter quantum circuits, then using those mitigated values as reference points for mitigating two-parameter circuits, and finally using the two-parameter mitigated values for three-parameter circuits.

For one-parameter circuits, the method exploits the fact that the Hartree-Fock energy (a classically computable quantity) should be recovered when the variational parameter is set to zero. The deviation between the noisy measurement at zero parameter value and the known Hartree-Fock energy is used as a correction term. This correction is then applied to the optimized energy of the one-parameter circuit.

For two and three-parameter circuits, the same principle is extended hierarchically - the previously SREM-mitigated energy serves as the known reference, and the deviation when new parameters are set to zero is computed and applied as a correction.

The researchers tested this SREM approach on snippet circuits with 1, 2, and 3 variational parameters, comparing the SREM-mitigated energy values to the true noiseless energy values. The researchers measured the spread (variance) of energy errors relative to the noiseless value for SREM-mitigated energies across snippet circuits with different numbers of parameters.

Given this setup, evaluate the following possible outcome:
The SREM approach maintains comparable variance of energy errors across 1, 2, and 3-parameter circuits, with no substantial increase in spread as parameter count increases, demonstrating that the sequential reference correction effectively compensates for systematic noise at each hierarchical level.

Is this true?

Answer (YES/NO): NO